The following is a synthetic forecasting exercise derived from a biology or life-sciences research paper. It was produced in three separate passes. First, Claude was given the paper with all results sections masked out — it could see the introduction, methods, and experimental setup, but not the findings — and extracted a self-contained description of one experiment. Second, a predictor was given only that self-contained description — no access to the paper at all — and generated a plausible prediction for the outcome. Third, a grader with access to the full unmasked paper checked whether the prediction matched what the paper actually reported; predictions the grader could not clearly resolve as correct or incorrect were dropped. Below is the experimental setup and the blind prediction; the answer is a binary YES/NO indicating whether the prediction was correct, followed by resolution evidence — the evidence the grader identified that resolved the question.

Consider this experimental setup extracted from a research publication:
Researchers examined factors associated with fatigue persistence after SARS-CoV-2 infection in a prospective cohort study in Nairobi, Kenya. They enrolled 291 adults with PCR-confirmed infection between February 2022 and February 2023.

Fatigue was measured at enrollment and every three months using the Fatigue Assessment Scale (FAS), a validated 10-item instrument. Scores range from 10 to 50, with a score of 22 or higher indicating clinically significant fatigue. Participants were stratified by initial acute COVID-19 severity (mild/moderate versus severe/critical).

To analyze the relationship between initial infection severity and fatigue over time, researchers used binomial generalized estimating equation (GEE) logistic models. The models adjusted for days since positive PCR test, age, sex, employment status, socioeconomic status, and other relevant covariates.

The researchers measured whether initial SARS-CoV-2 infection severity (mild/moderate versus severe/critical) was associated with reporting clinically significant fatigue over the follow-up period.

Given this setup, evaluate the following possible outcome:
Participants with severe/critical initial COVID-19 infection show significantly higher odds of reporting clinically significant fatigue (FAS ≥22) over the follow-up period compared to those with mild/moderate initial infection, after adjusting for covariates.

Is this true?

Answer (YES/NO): YES